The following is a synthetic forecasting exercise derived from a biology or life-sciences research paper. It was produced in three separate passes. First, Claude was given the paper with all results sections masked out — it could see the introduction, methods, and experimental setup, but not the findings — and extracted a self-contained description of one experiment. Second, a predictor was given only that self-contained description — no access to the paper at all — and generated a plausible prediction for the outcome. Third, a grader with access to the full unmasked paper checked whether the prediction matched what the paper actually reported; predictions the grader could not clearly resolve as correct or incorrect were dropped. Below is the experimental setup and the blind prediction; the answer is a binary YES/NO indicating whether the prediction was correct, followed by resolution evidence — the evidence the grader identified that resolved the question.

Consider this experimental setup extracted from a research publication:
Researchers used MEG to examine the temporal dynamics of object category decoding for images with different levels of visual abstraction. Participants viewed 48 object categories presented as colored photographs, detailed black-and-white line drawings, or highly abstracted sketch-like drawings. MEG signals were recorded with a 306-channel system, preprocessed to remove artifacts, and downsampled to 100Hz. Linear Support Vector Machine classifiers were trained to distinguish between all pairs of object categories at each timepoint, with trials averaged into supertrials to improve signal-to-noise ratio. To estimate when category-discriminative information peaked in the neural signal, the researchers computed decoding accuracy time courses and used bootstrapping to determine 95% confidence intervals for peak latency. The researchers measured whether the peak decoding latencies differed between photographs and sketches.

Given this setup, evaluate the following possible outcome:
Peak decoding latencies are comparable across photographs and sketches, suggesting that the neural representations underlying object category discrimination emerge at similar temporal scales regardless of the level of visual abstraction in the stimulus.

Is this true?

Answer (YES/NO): YES